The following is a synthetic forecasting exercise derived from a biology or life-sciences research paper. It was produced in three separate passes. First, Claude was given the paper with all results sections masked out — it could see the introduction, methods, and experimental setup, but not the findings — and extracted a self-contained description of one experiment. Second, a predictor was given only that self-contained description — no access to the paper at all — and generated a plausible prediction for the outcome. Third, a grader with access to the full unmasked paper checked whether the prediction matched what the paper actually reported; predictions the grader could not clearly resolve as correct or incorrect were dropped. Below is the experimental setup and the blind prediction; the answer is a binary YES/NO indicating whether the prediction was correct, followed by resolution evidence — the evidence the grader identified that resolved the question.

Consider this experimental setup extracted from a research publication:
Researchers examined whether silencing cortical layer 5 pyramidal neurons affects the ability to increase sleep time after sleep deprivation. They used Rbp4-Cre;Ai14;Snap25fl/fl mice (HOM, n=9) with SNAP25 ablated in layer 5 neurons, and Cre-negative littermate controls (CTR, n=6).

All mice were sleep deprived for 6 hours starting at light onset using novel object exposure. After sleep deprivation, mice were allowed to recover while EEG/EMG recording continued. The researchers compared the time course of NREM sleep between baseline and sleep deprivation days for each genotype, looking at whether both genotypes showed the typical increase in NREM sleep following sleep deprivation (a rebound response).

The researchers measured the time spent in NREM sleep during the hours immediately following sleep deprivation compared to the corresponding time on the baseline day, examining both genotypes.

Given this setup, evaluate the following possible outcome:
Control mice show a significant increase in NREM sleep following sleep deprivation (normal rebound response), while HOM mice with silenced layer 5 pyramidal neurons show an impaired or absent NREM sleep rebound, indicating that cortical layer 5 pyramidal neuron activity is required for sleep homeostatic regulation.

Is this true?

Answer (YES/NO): NO